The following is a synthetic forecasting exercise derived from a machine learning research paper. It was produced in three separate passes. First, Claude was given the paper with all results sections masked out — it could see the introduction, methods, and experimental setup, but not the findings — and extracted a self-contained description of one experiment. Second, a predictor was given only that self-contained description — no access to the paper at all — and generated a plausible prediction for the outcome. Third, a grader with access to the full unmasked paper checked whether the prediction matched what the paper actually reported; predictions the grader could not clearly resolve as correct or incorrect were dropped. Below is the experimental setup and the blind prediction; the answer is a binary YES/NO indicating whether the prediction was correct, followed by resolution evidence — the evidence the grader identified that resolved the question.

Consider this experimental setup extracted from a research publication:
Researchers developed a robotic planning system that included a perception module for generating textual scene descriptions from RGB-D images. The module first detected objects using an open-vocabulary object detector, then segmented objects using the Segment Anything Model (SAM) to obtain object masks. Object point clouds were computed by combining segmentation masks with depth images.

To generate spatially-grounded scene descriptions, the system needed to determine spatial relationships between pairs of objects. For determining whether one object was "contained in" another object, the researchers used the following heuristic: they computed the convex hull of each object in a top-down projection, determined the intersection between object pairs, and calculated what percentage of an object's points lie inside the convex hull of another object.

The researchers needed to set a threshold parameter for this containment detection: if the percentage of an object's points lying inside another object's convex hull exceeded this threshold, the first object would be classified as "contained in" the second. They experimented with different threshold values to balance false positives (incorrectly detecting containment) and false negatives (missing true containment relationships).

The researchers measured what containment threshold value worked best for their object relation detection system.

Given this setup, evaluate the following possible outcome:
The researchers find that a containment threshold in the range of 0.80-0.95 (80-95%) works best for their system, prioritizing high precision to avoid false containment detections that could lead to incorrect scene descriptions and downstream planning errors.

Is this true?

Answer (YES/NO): NO